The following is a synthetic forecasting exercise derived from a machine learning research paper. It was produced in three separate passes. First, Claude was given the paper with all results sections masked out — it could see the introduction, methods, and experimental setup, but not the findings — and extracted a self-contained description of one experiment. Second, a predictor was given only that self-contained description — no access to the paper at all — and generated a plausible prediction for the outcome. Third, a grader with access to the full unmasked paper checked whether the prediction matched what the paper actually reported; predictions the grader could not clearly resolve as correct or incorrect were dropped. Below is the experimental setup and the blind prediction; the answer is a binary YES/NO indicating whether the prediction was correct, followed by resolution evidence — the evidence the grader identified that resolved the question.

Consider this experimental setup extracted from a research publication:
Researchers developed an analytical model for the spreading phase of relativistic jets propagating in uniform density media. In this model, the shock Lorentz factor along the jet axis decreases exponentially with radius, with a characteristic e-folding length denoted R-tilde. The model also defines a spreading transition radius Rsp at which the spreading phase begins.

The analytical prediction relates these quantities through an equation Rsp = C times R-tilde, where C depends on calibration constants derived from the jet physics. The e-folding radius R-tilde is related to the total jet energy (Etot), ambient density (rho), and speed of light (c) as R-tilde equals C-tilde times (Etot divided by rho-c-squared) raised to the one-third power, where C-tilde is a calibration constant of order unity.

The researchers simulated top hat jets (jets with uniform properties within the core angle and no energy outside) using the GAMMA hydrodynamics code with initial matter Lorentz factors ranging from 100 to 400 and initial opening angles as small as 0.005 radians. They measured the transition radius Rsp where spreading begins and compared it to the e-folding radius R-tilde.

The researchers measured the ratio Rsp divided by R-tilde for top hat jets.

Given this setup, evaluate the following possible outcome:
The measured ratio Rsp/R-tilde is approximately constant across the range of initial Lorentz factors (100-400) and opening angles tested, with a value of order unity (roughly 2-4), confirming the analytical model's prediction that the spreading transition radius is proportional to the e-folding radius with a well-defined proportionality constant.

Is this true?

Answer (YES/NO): YES